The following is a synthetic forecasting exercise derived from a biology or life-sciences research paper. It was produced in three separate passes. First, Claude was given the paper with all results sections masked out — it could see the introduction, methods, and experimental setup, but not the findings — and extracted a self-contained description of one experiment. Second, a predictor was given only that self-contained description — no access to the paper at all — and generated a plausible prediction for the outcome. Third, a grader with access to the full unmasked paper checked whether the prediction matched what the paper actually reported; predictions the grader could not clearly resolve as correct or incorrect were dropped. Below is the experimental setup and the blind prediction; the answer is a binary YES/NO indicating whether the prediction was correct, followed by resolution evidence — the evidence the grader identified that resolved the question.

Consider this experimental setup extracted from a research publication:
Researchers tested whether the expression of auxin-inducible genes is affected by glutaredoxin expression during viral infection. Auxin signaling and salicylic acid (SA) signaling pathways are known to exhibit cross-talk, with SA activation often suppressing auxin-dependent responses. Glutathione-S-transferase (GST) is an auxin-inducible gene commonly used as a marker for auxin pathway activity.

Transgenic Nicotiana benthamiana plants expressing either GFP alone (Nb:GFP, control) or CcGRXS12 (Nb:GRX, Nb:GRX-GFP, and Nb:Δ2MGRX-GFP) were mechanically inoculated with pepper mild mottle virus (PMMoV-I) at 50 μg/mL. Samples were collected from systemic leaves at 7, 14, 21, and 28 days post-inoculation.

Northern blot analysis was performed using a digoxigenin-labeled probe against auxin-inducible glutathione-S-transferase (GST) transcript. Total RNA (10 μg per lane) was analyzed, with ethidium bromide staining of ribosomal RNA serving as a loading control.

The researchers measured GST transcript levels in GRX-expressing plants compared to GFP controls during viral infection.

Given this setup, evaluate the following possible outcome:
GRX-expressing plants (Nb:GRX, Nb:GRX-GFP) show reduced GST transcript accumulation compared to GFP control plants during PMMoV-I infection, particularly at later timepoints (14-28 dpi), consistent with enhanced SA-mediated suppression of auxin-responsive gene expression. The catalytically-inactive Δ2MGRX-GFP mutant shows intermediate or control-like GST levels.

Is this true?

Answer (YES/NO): NO